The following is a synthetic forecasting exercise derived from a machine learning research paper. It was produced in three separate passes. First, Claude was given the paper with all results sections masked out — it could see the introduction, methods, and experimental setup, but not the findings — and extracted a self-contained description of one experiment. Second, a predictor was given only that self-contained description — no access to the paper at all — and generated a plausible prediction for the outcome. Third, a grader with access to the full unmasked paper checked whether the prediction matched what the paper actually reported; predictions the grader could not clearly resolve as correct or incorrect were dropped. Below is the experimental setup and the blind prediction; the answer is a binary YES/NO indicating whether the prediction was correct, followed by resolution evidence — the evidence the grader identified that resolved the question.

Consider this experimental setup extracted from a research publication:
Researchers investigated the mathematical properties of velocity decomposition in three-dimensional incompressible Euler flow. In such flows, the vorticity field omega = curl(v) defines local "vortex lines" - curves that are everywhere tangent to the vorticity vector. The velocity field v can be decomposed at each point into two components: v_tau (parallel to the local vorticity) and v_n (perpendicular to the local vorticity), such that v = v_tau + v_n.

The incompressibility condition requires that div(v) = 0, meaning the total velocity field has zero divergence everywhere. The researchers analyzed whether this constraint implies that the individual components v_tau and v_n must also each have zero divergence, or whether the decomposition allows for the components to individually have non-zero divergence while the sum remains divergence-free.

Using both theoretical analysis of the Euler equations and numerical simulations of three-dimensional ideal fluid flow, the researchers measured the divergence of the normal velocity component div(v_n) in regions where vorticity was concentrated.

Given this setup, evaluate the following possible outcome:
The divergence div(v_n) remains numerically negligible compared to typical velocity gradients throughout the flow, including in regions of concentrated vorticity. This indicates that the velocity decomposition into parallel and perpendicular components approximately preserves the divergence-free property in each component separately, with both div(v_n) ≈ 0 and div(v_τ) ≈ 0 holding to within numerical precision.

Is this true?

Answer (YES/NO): NO